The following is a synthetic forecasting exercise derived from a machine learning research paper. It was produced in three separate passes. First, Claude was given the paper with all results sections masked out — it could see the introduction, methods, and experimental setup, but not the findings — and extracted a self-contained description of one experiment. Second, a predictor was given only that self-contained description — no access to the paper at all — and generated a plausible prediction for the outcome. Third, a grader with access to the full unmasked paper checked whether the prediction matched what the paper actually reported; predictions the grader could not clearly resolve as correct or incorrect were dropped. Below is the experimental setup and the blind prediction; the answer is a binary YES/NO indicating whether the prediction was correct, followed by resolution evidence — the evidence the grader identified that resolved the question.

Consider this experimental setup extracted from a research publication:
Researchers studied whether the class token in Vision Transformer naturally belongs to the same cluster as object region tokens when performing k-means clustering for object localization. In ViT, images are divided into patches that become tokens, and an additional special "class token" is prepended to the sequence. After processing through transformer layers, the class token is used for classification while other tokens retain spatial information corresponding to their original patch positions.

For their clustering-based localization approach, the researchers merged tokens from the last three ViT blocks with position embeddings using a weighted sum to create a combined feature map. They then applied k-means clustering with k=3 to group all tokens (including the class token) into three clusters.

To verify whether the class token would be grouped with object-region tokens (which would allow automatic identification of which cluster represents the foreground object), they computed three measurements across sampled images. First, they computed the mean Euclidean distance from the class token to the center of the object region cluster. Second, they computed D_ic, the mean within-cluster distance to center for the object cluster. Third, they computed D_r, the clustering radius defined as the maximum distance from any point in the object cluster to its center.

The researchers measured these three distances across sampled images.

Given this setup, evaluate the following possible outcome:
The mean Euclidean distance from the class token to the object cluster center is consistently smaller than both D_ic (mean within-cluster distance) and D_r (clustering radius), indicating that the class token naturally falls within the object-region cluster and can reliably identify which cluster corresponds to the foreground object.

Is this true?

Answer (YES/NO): NO